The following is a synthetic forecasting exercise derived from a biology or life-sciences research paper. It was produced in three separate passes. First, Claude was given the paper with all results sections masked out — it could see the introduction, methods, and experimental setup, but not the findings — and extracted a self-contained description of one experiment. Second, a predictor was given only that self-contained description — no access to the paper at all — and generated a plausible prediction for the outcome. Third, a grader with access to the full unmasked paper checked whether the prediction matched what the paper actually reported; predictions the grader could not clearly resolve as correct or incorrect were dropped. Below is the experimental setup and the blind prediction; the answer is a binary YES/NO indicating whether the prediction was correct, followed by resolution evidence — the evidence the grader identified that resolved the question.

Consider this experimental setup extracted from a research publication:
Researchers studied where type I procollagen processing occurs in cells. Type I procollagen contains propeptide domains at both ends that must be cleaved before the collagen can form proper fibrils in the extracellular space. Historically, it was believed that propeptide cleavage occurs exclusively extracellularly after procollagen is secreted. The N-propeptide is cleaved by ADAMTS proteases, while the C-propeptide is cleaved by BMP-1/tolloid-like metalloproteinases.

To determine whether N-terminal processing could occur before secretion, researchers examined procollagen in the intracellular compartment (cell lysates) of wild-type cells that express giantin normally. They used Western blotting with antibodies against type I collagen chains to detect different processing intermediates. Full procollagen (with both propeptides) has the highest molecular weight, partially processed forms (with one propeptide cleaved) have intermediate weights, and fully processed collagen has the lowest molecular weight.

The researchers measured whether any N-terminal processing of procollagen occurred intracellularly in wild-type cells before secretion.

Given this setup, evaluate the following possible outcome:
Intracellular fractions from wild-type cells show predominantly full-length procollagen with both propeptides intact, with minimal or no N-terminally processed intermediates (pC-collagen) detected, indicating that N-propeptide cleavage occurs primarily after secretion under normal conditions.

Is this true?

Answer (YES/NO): NO